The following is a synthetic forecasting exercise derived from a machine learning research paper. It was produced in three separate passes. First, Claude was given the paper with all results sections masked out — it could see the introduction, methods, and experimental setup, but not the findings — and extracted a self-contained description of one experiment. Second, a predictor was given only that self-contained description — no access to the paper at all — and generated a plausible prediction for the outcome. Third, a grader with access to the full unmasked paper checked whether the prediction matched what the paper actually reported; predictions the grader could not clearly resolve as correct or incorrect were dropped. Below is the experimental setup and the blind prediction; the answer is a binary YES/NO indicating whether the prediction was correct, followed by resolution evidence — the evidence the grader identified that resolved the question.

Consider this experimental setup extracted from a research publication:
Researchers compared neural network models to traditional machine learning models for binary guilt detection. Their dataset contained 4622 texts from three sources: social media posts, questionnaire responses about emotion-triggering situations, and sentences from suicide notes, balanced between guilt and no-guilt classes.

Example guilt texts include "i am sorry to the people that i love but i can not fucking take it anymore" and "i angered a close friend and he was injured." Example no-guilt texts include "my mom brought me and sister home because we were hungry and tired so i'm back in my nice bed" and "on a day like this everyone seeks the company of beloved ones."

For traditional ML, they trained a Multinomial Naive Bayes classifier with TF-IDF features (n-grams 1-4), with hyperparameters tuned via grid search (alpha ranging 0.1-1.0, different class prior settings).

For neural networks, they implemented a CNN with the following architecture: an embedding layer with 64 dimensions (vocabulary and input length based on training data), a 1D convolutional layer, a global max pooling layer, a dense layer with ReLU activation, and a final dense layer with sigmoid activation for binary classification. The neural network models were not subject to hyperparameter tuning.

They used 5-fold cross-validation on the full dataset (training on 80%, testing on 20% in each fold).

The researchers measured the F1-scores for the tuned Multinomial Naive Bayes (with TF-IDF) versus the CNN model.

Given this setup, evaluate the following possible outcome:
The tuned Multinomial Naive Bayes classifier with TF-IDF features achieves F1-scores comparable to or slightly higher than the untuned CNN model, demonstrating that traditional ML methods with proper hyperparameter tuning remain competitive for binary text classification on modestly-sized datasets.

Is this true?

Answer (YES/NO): YES